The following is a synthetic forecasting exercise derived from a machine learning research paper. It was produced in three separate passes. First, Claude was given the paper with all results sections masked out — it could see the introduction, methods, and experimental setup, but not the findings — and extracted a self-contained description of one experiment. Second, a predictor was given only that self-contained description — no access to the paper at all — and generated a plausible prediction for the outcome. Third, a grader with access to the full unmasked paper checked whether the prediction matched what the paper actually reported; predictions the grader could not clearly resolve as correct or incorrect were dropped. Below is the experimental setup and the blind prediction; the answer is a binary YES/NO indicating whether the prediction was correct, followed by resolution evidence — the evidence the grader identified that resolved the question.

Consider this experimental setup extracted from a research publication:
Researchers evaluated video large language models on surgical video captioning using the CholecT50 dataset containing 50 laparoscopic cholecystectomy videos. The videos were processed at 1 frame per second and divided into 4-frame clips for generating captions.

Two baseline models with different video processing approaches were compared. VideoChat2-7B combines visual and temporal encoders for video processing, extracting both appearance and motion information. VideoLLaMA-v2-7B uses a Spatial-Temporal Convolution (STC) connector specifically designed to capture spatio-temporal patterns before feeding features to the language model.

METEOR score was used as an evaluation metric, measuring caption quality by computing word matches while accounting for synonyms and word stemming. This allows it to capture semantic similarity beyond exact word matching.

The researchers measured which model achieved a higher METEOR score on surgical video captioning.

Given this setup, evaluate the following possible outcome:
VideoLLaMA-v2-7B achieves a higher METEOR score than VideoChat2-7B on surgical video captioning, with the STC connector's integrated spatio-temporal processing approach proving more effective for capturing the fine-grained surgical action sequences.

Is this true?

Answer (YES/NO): NO